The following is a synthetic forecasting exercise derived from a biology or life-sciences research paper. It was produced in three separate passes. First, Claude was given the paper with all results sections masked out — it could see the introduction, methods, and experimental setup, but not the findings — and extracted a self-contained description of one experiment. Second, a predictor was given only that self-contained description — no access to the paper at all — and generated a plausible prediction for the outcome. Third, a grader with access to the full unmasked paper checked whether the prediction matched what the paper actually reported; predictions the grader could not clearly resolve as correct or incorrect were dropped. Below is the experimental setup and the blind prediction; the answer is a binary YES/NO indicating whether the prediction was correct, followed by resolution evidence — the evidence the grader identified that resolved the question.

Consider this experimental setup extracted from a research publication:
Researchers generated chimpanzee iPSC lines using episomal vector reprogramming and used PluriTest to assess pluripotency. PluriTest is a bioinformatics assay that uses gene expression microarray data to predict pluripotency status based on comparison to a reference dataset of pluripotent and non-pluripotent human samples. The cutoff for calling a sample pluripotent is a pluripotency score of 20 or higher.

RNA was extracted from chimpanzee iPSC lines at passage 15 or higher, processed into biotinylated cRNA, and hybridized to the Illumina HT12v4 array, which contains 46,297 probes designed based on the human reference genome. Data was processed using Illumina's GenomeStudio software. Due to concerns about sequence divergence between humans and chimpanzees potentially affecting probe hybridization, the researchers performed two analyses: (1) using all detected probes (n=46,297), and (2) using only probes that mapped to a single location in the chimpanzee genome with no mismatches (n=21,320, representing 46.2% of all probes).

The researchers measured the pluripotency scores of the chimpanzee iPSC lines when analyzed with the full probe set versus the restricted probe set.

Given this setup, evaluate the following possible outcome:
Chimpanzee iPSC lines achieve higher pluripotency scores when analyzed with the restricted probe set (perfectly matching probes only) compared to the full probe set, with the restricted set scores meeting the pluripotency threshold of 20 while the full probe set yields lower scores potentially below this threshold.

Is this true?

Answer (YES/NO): YES